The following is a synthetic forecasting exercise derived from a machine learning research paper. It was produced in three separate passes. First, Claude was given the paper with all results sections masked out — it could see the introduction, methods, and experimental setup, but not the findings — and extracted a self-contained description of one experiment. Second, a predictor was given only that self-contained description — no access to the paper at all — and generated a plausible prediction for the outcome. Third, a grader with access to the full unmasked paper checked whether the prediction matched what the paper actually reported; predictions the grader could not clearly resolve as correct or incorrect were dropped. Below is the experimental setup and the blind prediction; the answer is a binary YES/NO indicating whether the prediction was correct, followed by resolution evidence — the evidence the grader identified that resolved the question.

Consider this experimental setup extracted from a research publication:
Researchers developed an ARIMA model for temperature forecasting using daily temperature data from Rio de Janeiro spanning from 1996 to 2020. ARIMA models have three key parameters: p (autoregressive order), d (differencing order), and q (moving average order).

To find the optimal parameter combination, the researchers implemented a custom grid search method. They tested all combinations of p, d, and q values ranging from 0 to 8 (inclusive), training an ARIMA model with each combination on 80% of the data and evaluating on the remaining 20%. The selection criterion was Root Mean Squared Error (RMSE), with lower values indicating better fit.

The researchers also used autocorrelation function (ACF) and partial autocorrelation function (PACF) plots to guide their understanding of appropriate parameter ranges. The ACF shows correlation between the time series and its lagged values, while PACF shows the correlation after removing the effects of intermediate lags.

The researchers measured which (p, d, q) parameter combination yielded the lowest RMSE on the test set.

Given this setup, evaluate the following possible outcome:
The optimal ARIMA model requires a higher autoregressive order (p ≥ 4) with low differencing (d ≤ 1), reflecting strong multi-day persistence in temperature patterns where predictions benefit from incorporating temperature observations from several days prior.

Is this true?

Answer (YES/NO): YES